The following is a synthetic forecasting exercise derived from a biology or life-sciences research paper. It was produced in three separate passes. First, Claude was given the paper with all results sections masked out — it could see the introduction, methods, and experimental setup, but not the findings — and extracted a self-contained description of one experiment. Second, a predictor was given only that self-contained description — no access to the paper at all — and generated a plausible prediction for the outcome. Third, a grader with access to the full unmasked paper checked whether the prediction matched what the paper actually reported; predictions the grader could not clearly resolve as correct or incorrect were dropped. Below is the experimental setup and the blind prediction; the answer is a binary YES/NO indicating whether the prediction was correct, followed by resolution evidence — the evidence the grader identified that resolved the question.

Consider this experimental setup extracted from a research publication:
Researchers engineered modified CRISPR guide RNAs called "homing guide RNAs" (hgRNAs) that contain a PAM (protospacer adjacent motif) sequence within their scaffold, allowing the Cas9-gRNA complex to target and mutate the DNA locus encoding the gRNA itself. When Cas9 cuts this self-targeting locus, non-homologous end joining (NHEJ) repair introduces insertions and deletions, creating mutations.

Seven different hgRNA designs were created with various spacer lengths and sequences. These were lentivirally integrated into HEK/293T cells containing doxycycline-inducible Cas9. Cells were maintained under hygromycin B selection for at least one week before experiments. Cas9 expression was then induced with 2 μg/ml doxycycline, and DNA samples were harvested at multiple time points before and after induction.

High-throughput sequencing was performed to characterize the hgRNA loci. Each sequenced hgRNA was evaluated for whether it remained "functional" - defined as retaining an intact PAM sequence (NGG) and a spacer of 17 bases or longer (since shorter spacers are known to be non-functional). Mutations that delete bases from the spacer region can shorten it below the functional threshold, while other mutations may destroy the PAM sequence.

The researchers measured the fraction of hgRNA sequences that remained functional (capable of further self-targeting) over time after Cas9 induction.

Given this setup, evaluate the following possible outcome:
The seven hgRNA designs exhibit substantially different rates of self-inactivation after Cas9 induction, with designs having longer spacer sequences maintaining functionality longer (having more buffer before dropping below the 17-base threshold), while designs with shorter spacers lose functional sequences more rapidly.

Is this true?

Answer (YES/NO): NO